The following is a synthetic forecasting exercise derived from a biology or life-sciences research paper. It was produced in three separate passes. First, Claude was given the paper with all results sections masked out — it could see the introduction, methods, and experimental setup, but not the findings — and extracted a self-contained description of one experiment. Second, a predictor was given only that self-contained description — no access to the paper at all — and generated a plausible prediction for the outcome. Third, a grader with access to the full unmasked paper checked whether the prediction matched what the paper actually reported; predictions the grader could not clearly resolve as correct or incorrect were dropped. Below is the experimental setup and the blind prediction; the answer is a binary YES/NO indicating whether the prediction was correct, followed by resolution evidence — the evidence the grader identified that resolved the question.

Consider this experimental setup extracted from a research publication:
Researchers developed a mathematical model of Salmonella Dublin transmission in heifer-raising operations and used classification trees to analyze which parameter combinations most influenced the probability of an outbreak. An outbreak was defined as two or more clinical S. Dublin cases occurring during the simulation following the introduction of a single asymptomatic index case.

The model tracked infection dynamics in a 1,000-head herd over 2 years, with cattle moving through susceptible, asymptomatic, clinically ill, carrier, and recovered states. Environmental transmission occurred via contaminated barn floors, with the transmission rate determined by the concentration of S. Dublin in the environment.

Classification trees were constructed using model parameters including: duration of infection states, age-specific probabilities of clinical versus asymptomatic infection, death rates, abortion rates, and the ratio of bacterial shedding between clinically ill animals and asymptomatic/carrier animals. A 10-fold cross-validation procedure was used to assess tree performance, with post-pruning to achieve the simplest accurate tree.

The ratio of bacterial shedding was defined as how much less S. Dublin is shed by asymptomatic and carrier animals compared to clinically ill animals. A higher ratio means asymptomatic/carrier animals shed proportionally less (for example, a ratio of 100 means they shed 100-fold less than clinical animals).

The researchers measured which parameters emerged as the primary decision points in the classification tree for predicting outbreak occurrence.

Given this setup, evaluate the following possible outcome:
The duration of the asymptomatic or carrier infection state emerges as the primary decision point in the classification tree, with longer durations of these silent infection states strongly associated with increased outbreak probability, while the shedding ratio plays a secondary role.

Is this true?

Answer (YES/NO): NO